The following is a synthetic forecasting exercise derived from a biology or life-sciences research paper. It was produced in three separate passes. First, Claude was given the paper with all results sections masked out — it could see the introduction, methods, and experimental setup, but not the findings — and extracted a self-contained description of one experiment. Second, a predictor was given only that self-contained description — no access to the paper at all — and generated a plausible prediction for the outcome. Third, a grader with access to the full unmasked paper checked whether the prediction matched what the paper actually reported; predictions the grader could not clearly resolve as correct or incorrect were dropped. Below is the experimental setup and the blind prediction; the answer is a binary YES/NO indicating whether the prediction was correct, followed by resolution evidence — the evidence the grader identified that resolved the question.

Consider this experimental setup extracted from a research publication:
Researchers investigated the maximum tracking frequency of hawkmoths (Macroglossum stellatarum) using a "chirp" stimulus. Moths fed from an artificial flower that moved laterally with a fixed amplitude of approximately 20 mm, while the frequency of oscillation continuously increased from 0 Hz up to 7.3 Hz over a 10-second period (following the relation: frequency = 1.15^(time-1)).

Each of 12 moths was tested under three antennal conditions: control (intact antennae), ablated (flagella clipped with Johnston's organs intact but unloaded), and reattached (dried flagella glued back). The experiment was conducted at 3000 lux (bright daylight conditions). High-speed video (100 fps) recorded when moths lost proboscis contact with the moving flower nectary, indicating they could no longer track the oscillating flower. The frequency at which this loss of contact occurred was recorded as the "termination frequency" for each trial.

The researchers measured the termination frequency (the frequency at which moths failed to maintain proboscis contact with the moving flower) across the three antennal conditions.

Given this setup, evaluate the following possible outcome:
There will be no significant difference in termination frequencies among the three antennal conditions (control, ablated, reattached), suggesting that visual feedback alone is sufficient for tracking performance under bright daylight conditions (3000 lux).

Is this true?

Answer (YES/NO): NO